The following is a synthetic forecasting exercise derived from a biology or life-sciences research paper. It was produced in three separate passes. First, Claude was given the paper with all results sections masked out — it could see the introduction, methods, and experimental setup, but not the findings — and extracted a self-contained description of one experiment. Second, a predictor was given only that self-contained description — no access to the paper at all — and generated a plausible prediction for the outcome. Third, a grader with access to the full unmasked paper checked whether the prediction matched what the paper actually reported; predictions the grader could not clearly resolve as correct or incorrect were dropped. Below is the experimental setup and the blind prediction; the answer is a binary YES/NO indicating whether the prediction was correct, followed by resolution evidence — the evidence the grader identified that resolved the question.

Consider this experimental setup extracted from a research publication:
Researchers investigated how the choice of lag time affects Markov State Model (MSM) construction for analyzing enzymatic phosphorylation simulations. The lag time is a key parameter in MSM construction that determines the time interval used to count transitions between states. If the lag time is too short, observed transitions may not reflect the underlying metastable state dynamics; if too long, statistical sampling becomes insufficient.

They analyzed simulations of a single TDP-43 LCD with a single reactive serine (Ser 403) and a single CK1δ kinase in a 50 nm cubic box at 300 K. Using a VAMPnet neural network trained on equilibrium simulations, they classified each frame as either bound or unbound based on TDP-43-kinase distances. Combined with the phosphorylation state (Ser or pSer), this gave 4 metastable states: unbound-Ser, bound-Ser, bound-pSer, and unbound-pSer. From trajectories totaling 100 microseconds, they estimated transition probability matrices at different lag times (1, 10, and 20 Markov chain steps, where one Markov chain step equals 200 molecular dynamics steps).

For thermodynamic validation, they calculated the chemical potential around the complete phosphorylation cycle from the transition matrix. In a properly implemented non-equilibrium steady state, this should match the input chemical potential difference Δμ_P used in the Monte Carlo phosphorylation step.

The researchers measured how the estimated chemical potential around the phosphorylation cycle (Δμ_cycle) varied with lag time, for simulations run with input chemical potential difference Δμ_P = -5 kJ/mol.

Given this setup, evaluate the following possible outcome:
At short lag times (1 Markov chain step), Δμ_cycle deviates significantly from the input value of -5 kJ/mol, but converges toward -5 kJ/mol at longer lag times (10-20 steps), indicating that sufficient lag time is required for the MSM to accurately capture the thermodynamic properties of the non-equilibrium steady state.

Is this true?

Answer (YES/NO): YES